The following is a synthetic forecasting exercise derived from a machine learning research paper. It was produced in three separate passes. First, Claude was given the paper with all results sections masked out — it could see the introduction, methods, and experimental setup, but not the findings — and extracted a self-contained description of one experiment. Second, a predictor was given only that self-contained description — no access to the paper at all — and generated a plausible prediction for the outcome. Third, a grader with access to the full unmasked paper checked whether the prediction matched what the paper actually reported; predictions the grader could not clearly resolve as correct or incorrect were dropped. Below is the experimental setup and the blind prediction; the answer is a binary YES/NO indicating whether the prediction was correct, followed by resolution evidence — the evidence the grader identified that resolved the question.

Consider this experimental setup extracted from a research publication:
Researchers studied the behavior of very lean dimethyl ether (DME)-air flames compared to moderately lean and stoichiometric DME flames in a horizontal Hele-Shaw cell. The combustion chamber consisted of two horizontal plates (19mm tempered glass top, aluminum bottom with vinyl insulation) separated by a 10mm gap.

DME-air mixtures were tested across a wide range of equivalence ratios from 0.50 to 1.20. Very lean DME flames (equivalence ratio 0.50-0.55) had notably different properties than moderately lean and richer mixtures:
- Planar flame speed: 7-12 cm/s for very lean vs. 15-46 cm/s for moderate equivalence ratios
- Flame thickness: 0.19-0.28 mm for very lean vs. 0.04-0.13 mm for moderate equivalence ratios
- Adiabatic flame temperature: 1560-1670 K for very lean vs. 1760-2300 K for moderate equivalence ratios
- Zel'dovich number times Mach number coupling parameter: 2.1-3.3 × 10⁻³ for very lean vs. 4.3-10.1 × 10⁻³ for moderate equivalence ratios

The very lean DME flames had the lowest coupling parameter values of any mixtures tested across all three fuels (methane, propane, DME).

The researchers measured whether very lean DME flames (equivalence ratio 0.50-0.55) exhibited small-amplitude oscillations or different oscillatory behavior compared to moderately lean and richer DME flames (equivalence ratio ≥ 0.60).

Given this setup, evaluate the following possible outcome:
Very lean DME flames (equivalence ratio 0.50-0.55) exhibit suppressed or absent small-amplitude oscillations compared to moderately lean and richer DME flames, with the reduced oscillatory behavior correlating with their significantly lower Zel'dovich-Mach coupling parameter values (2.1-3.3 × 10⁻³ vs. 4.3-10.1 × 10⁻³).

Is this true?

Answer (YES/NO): NO